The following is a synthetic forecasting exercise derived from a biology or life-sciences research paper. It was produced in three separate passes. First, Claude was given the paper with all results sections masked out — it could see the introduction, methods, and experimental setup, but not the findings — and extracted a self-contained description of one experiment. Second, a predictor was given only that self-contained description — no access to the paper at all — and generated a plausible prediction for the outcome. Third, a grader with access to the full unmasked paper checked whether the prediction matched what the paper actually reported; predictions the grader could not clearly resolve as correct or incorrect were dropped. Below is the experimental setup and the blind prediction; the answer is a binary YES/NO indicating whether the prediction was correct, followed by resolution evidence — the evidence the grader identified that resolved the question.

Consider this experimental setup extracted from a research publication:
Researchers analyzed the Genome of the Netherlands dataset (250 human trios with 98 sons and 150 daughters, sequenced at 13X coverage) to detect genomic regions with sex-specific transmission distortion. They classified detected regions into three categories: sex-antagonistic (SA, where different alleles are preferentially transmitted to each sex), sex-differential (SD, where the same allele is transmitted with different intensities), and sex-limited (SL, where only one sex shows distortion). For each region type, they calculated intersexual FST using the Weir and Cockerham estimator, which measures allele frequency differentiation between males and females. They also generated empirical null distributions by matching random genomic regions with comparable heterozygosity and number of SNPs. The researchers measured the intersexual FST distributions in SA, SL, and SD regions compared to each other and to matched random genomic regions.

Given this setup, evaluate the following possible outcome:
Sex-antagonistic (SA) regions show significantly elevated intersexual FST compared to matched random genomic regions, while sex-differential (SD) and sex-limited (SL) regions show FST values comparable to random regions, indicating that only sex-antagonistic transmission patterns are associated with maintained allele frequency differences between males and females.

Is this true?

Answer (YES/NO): NO